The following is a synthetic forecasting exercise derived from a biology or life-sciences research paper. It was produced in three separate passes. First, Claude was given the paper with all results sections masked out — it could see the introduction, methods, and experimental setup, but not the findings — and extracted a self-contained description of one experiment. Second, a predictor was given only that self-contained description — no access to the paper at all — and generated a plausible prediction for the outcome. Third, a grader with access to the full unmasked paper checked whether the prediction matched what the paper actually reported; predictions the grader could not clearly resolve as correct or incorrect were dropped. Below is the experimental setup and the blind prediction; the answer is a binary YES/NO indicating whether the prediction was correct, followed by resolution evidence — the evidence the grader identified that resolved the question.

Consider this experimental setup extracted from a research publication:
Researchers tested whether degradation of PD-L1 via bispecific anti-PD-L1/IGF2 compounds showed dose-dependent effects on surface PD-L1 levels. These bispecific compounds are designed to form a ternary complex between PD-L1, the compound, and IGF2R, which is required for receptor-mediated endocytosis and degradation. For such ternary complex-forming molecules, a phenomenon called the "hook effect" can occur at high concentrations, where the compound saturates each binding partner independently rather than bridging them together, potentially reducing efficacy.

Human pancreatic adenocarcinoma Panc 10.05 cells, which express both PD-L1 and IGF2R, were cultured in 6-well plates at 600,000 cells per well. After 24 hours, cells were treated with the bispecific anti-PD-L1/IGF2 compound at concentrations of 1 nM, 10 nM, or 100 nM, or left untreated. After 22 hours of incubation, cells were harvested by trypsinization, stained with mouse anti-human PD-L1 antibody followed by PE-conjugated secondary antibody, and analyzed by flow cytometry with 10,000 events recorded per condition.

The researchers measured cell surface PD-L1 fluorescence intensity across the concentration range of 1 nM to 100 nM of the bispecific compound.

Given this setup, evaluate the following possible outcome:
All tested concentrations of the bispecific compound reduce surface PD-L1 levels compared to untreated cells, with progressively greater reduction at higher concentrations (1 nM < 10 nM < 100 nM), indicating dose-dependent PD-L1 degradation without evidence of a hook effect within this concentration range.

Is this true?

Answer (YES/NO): YES